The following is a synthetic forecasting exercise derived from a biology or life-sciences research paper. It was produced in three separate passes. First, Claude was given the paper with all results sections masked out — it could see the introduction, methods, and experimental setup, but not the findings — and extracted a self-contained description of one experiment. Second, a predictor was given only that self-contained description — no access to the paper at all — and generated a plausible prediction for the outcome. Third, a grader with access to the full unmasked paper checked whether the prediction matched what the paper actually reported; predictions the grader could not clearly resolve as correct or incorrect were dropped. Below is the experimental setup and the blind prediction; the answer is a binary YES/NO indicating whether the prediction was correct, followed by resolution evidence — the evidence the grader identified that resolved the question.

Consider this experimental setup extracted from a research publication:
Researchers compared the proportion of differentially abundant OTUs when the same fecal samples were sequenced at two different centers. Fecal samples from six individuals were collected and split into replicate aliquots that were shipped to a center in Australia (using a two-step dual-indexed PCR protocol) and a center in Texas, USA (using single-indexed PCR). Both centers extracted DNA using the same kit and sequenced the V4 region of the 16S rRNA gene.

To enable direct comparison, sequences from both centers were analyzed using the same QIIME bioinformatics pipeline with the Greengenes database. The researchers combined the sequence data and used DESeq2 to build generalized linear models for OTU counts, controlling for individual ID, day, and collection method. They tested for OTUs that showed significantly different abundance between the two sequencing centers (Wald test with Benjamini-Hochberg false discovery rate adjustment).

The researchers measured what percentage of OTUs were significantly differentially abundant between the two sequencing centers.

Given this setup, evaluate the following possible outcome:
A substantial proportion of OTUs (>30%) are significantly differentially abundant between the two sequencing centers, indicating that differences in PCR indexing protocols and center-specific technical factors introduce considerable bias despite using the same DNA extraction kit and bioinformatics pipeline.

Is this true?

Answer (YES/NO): NO